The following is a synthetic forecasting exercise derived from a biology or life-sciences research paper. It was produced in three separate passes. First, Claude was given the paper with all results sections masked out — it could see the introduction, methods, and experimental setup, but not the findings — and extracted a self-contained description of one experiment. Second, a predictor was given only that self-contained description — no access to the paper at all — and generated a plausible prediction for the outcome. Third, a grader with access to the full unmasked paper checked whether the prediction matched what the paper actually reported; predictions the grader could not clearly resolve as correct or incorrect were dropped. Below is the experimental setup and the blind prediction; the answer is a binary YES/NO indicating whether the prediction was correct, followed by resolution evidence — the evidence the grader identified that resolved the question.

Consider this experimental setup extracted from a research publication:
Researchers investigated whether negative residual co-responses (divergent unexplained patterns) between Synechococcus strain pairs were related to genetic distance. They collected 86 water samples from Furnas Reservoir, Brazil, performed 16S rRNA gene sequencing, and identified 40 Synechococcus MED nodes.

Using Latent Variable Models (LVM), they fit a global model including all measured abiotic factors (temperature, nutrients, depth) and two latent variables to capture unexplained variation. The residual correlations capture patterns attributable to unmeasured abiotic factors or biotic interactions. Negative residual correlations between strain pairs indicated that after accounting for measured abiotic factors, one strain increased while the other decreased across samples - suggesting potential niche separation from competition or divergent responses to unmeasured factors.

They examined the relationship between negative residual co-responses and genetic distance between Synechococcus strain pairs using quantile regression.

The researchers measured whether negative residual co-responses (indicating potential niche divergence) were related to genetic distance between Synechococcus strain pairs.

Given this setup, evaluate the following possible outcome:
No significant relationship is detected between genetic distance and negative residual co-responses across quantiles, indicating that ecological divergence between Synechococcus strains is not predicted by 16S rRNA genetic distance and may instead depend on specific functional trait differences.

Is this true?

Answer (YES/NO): YES